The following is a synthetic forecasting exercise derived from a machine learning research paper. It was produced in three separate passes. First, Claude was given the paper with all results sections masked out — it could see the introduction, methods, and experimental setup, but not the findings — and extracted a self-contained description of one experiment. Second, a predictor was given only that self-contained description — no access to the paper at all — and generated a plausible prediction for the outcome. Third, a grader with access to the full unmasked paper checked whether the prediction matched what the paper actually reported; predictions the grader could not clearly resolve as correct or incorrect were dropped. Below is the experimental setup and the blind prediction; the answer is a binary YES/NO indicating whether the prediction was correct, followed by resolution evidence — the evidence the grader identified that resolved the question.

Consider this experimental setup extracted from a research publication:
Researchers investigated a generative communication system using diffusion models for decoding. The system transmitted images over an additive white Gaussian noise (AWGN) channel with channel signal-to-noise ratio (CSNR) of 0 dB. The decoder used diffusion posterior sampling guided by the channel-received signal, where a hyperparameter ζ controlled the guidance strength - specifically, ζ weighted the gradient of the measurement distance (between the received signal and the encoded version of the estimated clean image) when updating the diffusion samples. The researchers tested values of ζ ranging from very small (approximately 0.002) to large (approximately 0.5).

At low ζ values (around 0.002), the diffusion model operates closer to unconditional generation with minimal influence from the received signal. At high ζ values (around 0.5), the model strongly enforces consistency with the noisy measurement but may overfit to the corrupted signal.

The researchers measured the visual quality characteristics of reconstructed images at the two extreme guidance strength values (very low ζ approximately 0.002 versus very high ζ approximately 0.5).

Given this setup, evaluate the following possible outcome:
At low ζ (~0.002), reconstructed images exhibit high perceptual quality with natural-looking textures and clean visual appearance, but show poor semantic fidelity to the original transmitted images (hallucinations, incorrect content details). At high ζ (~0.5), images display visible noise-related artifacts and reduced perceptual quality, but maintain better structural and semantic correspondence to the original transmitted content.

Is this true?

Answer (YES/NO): YES